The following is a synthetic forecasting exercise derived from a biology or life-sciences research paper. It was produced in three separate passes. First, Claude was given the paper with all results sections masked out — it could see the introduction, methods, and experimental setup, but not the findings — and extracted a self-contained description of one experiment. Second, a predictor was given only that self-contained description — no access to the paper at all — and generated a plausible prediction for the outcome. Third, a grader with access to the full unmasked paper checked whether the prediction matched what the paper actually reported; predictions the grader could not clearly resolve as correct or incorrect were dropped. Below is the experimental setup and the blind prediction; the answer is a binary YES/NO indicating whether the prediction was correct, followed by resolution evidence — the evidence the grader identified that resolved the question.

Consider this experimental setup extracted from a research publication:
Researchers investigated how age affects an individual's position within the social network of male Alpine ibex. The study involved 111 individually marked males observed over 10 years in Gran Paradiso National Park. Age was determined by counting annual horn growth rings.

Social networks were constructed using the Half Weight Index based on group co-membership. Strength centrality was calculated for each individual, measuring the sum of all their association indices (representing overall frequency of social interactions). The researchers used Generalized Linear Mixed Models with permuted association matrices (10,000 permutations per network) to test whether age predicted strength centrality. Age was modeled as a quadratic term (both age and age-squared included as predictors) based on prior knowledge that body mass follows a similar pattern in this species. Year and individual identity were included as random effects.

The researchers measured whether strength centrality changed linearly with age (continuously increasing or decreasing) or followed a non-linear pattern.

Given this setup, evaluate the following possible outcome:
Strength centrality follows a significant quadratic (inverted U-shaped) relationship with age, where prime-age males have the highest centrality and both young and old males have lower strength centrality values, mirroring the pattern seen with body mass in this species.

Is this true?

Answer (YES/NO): YES